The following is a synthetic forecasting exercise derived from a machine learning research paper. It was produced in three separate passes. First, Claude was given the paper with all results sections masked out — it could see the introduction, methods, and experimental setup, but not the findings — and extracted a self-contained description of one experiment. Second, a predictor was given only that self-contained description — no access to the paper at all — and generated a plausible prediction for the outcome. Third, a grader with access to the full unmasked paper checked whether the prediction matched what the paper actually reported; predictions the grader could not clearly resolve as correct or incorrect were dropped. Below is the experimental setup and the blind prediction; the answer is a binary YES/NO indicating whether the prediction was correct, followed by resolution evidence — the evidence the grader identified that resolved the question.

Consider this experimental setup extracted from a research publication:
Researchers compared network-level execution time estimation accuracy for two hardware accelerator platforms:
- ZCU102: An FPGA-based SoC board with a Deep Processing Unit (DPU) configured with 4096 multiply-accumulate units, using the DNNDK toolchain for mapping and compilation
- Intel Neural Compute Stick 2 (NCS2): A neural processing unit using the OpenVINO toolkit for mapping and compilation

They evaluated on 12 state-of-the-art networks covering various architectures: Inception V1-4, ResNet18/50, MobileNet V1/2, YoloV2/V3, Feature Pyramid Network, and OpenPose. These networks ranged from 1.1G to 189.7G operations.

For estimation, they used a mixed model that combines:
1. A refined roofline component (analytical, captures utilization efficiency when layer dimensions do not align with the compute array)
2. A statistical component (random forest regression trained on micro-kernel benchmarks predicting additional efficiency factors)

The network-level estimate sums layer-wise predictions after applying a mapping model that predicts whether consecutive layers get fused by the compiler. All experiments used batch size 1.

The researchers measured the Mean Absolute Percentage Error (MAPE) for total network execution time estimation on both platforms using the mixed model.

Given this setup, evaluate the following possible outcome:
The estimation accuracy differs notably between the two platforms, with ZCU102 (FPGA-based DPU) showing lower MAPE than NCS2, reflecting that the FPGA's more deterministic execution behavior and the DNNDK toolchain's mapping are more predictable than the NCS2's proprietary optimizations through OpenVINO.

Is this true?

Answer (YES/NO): YES